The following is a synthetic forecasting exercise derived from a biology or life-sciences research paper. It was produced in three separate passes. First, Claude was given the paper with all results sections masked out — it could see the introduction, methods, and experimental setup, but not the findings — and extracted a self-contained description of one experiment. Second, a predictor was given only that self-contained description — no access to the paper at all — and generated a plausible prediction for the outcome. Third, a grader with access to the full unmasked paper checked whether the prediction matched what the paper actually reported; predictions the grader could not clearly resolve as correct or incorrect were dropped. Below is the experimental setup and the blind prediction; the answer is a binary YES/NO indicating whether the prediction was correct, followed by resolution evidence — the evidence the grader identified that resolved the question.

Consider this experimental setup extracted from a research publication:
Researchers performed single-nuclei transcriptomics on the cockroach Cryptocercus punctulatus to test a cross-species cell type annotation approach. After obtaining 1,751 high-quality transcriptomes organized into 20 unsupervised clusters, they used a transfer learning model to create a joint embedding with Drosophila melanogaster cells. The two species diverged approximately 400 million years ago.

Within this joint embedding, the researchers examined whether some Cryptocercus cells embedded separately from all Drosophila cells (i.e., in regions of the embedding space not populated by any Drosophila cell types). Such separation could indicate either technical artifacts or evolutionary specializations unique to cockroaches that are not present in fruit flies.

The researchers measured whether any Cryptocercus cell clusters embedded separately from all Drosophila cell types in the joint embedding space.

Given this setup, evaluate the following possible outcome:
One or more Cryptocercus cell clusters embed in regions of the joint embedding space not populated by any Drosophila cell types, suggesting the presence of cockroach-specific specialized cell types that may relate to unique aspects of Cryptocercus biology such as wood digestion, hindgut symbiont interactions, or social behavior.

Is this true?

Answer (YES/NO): YES